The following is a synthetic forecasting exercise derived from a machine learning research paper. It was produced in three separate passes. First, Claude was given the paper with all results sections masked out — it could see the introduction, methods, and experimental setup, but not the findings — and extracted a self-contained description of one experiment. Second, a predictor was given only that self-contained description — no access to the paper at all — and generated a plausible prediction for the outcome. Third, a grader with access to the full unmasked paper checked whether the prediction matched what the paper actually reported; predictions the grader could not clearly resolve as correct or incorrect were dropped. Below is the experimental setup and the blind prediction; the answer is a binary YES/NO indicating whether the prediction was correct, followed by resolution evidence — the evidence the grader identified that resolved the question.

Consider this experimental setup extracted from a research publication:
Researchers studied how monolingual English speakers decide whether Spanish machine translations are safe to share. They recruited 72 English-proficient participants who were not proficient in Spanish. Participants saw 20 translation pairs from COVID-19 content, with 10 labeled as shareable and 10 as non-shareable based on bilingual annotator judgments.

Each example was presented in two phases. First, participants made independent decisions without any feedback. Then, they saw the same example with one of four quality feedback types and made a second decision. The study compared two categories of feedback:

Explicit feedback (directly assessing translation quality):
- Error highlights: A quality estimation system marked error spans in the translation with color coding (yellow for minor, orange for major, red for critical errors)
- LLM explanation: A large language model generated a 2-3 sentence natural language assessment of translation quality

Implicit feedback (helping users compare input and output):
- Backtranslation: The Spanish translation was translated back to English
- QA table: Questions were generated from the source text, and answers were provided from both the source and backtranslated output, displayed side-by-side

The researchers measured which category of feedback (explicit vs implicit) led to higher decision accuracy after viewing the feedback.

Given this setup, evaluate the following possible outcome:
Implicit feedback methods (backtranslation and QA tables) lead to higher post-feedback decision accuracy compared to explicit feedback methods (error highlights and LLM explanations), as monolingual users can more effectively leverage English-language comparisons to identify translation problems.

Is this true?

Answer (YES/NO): YES